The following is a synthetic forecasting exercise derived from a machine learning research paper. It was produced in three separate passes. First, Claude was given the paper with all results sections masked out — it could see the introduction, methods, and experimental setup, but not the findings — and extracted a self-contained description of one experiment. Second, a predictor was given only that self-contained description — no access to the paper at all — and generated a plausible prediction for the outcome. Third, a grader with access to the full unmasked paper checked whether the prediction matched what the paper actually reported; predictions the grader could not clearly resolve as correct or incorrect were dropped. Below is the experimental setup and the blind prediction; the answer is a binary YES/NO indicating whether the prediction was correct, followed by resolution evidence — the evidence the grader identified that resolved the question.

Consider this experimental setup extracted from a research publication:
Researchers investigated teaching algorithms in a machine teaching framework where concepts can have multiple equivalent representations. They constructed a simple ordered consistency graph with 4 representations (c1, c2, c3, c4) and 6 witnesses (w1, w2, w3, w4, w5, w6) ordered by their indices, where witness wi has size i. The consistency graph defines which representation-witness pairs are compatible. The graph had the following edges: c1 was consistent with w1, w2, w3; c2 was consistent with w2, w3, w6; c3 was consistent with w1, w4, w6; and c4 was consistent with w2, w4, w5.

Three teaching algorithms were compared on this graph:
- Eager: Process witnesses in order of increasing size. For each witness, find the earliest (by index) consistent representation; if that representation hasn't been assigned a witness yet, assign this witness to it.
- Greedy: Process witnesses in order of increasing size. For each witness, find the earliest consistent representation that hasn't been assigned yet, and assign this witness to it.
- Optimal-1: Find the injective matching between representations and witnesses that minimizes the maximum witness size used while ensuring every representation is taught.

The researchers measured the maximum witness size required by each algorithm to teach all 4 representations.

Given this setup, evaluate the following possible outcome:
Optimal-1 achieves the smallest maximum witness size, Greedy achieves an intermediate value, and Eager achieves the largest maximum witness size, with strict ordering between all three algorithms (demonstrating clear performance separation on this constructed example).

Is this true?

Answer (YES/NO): YES